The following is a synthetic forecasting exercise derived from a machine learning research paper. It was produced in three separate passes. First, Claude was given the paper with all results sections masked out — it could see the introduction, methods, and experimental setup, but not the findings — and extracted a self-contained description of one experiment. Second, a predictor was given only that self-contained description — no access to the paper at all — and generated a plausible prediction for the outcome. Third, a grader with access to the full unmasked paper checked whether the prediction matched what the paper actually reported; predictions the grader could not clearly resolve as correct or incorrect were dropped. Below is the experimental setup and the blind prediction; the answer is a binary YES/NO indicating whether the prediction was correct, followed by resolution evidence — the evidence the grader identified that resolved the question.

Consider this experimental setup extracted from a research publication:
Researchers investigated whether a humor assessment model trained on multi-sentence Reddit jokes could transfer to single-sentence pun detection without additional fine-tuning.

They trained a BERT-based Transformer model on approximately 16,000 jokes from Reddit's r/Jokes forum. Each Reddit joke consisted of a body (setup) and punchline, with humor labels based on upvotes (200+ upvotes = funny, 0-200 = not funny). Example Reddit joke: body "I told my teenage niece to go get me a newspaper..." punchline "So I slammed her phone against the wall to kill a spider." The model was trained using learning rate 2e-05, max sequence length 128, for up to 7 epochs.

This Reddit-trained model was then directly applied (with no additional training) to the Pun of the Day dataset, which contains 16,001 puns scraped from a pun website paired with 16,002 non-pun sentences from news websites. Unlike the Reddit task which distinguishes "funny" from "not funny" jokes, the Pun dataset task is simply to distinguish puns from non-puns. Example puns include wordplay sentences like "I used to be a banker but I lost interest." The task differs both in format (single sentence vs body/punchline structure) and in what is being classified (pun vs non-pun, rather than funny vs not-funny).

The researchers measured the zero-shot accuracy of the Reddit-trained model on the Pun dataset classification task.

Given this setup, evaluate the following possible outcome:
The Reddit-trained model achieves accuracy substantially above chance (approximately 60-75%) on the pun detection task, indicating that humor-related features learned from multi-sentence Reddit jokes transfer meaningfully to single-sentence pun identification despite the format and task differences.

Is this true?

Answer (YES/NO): NO